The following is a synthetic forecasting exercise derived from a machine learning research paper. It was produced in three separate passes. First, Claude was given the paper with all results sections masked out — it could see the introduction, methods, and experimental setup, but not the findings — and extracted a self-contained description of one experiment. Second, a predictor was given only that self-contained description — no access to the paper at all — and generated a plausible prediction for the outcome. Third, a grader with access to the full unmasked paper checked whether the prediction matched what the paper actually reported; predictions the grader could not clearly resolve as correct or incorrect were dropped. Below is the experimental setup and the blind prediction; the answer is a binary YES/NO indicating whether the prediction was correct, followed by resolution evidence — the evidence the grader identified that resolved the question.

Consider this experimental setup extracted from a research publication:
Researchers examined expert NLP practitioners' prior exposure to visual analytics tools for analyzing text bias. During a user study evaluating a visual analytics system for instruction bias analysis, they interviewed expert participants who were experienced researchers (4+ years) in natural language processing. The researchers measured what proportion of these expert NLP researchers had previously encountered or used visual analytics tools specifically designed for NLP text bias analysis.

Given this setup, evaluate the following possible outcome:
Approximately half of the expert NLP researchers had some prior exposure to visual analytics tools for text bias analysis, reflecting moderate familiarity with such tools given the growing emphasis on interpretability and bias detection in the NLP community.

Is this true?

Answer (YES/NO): NO